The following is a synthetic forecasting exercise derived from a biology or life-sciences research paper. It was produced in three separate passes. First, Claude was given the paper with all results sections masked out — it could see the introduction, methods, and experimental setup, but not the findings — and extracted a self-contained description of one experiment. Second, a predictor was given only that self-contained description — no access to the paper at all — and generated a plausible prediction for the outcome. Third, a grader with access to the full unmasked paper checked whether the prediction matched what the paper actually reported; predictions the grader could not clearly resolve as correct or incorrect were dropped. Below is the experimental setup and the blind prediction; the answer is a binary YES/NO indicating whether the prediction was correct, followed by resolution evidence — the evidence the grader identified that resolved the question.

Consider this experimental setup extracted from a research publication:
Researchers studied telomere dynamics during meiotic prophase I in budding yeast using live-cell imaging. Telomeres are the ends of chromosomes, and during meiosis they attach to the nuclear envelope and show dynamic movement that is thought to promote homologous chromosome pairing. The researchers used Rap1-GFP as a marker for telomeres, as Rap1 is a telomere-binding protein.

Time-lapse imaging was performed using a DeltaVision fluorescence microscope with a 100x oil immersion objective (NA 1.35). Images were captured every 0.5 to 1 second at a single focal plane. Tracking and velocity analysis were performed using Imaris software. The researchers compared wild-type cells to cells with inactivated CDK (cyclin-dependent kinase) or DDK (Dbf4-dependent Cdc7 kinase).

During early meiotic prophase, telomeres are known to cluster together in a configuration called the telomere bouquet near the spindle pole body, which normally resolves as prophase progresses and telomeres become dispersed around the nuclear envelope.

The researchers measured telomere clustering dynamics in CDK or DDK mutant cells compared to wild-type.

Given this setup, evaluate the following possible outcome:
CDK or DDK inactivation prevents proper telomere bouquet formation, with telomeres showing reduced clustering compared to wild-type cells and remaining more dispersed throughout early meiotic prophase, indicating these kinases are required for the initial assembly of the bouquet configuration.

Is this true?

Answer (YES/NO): NO